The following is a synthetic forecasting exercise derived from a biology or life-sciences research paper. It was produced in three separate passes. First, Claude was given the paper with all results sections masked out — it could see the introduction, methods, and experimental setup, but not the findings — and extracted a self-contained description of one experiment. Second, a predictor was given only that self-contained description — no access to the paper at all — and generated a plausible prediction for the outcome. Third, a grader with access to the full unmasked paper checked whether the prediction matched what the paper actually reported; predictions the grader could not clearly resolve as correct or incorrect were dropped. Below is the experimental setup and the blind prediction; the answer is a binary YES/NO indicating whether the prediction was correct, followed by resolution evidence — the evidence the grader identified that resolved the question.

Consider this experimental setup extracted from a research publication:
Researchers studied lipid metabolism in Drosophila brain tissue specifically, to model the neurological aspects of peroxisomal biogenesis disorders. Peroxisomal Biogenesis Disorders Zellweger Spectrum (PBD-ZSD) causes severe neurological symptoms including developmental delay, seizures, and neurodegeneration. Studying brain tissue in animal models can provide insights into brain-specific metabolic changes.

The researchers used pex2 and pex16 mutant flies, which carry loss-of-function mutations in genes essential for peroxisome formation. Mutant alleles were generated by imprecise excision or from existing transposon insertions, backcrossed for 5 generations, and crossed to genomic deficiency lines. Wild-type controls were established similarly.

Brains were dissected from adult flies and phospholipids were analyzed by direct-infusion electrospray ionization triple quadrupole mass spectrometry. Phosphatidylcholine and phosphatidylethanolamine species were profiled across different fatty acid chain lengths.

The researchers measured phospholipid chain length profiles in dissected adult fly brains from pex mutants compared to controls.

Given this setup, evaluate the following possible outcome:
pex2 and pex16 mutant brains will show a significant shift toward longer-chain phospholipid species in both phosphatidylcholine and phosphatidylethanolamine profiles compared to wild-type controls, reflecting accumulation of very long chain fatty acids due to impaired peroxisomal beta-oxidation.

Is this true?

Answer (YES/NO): YES